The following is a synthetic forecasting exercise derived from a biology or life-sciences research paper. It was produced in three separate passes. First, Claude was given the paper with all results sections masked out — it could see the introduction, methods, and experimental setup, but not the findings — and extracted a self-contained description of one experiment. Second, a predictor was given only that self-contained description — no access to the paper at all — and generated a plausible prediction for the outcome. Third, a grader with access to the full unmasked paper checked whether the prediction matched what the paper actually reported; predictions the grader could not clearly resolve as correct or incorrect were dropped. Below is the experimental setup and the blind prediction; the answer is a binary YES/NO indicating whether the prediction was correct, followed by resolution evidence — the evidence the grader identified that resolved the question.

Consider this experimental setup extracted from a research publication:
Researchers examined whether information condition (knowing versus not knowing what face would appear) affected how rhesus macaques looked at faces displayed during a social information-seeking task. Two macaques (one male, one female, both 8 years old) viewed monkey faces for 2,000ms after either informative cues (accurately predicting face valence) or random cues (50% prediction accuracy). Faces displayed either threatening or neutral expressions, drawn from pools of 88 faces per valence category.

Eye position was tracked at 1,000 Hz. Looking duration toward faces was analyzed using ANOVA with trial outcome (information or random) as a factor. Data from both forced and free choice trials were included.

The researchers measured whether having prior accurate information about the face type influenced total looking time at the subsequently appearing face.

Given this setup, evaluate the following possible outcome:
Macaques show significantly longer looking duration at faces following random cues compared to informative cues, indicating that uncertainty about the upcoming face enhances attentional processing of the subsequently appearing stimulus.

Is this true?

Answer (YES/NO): YES